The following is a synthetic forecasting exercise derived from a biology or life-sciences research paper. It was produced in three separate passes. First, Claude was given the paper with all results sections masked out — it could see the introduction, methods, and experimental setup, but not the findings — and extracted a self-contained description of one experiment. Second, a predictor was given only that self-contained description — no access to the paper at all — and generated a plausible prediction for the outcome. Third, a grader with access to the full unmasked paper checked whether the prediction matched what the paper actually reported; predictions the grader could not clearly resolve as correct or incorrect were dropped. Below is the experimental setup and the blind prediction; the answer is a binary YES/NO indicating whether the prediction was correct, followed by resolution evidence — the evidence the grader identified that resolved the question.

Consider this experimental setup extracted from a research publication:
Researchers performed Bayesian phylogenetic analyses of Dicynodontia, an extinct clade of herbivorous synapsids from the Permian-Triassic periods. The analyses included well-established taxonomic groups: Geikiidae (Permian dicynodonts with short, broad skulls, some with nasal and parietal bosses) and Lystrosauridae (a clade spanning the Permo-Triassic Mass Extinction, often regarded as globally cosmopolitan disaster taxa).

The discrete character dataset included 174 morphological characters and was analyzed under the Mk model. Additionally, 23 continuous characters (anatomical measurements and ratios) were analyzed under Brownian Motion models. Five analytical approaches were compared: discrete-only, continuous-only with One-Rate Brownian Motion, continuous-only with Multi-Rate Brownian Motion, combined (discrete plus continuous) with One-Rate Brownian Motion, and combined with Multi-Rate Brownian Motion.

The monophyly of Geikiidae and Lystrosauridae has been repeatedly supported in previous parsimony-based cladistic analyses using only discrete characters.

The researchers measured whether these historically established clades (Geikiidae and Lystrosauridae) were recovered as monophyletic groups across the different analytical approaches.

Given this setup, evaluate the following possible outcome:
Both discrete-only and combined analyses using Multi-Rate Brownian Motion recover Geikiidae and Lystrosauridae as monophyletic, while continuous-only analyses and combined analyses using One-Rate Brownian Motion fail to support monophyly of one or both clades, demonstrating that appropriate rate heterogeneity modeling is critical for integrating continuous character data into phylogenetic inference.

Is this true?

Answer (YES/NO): NO